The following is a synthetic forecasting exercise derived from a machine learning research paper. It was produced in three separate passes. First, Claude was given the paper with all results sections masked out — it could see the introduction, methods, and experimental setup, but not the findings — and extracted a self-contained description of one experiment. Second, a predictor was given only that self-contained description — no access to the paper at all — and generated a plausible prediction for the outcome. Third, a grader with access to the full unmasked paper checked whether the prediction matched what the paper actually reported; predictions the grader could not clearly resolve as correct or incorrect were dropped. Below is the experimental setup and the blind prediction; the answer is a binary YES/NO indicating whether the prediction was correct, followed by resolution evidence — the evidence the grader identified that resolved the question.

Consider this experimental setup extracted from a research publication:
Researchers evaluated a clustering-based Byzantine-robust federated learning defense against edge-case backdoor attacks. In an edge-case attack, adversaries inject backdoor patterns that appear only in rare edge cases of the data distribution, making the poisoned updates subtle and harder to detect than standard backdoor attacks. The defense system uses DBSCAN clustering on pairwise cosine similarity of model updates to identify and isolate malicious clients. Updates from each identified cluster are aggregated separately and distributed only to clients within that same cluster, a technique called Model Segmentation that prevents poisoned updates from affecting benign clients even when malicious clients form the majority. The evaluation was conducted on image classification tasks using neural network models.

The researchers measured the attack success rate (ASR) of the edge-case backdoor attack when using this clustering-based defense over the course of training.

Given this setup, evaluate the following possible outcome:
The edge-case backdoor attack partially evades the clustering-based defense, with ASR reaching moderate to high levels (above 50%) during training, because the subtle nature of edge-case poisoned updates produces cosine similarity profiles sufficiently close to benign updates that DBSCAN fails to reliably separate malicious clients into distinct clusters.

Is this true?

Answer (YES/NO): NO